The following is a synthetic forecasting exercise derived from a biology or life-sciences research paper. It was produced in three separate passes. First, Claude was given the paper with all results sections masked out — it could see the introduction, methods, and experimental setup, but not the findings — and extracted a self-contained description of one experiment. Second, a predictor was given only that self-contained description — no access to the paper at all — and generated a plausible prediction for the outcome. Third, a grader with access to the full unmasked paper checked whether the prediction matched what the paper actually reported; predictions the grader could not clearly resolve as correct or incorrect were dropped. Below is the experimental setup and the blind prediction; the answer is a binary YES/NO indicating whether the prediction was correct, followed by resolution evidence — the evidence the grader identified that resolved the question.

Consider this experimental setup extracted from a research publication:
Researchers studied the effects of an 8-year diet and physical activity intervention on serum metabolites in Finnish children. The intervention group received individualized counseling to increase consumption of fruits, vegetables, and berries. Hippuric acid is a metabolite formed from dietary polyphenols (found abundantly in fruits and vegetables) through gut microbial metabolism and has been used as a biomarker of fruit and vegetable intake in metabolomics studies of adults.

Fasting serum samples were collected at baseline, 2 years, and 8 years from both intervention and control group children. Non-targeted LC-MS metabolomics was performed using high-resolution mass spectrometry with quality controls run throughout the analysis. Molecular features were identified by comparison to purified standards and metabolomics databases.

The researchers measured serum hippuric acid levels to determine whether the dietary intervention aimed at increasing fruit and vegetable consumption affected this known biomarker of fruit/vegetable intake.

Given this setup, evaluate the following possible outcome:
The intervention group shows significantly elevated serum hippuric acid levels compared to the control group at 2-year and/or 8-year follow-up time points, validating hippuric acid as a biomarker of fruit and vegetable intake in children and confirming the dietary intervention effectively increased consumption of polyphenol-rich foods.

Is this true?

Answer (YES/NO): YES